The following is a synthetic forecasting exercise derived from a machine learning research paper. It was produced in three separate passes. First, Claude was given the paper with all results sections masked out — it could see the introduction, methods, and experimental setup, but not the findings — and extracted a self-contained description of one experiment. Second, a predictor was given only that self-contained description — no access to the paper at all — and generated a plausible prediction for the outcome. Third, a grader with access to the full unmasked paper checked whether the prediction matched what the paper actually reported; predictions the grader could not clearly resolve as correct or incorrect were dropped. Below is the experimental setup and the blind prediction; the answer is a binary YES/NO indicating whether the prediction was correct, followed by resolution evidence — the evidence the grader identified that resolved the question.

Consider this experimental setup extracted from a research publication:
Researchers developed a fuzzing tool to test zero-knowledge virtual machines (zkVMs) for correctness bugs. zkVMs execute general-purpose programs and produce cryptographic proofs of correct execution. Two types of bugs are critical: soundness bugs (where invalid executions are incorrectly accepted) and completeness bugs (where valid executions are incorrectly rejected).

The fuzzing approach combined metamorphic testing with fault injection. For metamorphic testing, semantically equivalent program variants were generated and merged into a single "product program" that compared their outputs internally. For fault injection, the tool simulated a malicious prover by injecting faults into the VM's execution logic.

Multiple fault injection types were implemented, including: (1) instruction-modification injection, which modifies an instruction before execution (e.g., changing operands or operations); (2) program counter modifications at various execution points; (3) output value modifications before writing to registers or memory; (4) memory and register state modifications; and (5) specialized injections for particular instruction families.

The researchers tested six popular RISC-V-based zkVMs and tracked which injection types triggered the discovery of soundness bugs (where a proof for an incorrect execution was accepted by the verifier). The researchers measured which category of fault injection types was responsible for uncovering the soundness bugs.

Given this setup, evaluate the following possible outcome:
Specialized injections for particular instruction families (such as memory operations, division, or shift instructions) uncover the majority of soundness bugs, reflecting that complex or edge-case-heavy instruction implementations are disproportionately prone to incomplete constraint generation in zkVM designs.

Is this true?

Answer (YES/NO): NO